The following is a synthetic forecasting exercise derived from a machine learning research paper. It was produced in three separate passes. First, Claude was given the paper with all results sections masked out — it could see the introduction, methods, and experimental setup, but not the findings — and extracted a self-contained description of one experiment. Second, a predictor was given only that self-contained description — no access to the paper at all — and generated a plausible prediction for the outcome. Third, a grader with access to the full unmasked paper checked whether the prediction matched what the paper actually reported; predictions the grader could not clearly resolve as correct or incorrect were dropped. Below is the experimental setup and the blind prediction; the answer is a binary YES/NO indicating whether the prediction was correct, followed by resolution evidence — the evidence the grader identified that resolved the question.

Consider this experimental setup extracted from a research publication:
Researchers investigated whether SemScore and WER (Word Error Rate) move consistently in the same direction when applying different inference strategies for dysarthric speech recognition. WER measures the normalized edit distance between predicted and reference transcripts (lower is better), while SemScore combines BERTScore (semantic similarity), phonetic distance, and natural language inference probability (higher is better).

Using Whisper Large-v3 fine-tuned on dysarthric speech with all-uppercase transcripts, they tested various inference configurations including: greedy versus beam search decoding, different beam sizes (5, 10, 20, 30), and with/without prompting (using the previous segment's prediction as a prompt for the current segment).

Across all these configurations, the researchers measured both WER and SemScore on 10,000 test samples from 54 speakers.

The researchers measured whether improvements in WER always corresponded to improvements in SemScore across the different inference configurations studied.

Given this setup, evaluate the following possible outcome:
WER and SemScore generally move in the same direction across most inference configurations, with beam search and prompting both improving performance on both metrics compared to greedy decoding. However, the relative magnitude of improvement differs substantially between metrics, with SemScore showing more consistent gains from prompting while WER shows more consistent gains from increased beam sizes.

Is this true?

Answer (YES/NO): NO